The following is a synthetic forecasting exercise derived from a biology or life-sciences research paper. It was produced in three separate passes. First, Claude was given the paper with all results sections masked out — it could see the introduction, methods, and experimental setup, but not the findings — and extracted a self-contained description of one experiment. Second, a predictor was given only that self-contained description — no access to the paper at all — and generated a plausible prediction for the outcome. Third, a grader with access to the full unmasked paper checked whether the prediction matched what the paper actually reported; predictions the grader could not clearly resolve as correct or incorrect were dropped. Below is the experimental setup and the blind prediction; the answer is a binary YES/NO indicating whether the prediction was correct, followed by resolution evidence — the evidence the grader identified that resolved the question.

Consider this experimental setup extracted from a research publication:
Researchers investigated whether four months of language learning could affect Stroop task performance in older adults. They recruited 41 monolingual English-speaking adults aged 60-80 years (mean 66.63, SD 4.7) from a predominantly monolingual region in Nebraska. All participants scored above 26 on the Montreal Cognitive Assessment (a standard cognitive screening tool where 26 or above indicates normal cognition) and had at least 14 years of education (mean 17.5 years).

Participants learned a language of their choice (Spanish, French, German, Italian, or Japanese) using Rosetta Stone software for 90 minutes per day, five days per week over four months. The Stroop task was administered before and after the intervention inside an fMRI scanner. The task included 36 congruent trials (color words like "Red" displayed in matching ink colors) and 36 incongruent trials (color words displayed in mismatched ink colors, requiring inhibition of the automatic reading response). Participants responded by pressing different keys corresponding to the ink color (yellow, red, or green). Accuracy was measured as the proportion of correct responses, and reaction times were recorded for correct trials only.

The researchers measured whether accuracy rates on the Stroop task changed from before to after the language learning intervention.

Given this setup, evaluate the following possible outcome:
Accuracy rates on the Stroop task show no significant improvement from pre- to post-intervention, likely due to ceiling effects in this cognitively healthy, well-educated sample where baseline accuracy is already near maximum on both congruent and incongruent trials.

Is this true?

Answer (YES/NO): NO